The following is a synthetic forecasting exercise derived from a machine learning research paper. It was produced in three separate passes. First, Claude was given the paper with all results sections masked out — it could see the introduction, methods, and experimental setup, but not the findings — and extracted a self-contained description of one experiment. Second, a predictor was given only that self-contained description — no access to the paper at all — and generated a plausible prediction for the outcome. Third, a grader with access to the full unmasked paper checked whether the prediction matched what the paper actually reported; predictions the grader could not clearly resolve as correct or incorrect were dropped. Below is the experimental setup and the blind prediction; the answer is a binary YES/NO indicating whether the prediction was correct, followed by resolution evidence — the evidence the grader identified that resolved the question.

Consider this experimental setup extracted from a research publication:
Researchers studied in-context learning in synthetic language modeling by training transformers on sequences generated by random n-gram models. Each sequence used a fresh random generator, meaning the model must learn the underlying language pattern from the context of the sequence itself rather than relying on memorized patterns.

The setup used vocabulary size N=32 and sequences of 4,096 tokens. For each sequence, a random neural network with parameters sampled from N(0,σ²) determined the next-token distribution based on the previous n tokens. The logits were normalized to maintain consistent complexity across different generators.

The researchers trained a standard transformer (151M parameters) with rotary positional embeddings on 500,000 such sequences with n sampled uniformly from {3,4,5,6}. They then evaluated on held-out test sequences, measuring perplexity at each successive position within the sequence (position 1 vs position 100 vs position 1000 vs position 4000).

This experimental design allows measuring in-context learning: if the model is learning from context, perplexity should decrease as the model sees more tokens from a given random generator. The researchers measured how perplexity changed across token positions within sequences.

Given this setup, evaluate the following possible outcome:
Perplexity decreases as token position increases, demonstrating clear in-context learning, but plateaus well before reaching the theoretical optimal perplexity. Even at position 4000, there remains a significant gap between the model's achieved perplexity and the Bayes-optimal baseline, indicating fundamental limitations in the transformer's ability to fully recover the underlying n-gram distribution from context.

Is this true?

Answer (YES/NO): NO